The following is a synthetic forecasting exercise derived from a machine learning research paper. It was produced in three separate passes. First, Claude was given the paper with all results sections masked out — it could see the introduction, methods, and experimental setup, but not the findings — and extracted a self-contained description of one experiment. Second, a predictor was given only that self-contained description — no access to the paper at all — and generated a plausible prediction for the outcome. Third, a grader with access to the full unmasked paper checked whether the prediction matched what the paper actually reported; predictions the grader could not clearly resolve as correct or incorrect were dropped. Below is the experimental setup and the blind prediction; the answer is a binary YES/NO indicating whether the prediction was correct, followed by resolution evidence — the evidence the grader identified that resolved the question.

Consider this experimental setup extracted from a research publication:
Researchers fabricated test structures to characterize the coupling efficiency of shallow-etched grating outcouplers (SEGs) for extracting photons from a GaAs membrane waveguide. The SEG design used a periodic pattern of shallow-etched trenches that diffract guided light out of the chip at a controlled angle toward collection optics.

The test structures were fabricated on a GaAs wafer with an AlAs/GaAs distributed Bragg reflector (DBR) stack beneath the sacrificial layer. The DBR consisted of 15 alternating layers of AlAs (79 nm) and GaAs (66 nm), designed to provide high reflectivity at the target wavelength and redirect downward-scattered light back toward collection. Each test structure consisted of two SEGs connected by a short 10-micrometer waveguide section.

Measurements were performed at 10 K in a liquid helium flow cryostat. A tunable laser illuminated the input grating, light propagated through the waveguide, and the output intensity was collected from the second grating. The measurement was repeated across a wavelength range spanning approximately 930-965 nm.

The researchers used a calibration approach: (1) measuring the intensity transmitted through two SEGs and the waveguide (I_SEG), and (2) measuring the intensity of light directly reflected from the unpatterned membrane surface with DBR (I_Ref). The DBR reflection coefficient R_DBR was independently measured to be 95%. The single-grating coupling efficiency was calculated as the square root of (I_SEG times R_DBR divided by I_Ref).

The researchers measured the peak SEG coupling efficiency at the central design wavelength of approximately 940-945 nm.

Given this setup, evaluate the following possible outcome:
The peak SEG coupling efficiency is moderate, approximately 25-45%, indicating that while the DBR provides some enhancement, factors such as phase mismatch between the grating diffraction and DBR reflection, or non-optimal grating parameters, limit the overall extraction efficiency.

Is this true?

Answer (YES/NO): NO